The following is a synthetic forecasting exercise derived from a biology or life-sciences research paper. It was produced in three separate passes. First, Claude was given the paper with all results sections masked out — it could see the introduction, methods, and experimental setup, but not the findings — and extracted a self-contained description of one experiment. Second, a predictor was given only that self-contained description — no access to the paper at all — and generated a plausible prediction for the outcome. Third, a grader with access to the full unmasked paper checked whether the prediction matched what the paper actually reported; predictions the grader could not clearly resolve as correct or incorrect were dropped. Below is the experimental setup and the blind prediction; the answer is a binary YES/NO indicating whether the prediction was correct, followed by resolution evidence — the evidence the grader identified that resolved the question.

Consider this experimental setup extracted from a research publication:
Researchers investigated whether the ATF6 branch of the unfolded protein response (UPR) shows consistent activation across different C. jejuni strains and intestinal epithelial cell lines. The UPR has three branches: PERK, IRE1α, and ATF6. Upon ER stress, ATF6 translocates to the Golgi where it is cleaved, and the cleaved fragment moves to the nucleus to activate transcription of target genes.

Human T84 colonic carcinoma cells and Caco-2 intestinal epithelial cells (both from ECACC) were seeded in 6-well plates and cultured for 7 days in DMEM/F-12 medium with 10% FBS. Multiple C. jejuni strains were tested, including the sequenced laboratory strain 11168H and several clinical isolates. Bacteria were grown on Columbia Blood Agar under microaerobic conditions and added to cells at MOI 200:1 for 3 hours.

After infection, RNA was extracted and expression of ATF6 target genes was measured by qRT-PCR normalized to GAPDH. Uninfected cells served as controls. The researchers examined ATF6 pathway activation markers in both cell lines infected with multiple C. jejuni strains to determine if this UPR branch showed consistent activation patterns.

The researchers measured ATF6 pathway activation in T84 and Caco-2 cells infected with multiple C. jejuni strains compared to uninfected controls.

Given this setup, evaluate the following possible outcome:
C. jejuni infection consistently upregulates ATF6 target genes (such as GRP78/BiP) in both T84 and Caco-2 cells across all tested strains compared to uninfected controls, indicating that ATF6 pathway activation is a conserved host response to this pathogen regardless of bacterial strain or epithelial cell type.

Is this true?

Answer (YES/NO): NO